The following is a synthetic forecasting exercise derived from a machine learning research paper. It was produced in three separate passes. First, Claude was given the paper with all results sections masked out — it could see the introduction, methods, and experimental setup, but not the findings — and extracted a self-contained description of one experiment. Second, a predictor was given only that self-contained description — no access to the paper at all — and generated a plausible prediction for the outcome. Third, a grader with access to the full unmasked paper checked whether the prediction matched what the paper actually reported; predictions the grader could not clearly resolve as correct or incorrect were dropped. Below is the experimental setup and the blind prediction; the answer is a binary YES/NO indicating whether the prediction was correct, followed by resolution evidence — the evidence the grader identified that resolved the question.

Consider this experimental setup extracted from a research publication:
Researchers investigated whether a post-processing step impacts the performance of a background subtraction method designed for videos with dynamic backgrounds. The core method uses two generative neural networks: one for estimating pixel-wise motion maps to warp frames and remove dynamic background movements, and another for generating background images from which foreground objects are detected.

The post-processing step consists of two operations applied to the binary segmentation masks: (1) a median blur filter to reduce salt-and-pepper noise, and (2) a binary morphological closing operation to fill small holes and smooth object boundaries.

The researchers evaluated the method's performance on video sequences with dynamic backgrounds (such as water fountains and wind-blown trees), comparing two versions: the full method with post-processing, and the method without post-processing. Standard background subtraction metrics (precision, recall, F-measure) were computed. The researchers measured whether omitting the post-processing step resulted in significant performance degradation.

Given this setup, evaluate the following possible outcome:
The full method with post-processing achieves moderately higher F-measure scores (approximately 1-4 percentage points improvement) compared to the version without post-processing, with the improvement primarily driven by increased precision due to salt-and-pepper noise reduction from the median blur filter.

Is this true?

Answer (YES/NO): NO